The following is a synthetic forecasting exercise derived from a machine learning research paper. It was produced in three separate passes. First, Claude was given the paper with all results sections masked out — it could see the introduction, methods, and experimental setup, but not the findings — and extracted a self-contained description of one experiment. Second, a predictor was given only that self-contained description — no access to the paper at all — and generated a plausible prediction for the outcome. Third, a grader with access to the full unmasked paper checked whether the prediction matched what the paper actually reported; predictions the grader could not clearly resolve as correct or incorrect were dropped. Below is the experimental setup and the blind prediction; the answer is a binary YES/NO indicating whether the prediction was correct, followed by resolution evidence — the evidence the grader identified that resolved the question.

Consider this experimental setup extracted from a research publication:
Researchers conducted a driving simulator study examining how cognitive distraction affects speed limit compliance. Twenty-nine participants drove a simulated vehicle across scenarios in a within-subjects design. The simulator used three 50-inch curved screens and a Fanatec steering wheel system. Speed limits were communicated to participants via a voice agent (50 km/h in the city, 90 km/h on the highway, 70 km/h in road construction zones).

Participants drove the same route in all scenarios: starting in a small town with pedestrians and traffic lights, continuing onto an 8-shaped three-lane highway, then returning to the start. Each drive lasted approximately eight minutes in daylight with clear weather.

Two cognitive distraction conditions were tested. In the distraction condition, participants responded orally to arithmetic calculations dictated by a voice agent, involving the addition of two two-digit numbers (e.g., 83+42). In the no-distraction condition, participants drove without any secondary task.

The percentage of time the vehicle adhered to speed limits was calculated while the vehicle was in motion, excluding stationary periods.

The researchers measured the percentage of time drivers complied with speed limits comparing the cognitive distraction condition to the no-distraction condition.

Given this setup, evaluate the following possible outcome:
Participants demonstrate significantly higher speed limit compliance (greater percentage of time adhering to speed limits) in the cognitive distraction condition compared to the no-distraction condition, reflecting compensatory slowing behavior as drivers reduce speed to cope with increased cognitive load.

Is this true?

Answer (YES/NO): YES